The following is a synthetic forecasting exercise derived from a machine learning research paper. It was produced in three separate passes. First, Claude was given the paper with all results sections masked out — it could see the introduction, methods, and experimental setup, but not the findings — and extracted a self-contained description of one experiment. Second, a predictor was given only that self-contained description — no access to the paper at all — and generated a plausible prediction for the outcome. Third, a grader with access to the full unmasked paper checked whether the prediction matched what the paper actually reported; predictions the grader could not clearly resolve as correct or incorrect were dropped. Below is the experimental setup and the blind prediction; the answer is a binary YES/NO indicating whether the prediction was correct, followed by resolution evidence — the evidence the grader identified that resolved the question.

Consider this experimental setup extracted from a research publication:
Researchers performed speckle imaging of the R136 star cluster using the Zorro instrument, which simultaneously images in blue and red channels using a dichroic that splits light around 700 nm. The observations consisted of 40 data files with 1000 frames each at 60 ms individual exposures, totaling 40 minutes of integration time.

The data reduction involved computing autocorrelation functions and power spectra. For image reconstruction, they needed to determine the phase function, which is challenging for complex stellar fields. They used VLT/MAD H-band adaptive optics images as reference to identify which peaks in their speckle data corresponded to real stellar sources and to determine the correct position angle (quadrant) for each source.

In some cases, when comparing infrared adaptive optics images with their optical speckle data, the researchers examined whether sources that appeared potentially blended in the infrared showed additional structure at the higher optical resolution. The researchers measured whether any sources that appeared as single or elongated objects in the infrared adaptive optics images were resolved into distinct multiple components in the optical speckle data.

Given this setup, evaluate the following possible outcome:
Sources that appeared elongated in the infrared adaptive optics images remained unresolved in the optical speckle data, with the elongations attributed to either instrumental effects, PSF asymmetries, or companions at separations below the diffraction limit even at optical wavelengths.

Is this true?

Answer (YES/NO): NO